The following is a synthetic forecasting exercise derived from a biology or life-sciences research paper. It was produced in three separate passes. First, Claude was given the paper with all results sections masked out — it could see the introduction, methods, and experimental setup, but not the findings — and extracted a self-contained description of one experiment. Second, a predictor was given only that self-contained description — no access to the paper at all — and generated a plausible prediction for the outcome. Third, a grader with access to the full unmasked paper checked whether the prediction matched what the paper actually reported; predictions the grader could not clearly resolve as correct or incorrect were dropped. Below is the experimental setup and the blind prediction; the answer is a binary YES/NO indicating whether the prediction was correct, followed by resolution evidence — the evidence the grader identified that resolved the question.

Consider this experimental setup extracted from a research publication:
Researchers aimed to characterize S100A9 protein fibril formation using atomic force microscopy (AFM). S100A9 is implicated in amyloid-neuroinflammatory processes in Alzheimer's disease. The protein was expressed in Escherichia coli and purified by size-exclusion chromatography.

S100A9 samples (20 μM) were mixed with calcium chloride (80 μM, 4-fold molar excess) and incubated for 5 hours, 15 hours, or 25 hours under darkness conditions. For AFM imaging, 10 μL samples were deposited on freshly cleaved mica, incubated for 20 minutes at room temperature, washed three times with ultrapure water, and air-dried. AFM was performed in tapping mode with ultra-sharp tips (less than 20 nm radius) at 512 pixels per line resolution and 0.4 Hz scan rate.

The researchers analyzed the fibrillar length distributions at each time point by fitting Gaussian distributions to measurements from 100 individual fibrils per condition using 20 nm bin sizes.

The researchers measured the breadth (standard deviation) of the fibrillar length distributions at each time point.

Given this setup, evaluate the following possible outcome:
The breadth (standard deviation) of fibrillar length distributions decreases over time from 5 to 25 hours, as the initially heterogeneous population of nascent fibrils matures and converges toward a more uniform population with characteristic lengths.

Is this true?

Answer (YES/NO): NO